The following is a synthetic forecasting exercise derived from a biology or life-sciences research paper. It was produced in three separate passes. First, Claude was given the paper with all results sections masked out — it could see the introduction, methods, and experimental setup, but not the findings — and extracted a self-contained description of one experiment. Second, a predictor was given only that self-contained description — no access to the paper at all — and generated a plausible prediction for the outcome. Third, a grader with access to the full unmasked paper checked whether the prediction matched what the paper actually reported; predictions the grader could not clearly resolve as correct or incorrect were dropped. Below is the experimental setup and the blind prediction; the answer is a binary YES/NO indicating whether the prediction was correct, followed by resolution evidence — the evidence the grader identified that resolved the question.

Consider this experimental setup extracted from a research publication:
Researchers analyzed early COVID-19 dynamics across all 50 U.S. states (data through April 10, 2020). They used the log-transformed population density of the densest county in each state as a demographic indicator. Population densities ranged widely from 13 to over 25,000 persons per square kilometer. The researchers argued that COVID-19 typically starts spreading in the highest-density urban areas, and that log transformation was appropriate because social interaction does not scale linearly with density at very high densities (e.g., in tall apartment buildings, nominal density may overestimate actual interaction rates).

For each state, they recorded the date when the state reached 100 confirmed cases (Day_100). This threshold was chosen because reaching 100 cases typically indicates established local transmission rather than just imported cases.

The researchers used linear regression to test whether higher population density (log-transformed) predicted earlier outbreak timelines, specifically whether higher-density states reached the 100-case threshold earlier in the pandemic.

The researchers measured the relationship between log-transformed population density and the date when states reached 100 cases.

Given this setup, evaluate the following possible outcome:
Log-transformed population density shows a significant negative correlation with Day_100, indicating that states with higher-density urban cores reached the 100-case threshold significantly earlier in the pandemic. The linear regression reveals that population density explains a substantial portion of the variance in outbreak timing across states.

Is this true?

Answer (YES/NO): YES